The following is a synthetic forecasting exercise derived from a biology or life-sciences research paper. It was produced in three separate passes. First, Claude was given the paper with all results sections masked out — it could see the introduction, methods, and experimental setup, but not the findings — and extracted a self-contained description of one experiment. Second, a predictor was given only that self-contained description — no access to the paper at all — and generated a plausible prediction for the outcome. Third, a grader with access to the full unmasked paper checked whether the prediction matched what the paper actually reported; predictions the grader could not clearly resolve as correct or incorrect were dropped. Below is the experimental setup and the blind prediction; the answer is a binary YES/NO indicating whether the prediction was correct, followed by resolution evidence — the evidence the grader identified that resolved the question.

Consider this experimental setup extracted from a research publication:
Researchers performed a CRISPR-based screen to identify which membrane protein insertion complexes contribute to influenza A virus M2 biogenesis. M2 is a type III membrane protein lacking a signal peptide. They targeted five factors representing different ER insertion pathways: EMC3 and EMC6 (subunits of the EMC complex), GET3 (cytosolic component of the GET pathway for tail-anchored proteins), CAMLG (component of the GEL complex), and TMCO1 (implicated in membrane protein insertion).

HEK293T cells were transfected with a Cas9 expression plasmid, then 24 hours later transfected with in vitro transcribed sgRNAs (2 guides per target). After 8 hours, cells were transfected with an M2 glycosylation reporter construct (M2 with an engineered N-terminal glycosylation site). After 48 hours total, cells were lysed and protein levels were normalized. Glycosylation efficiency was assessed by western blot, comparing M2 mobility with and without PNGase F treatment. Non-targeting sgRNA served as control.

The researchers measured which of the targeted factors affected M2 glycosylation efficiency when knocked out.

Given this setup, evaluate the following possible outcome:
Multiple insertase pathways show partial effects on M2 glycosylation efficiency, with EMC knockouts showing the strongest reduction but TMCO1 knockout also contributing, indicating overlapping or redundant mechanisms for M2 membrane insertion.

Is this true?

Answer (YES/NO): YES